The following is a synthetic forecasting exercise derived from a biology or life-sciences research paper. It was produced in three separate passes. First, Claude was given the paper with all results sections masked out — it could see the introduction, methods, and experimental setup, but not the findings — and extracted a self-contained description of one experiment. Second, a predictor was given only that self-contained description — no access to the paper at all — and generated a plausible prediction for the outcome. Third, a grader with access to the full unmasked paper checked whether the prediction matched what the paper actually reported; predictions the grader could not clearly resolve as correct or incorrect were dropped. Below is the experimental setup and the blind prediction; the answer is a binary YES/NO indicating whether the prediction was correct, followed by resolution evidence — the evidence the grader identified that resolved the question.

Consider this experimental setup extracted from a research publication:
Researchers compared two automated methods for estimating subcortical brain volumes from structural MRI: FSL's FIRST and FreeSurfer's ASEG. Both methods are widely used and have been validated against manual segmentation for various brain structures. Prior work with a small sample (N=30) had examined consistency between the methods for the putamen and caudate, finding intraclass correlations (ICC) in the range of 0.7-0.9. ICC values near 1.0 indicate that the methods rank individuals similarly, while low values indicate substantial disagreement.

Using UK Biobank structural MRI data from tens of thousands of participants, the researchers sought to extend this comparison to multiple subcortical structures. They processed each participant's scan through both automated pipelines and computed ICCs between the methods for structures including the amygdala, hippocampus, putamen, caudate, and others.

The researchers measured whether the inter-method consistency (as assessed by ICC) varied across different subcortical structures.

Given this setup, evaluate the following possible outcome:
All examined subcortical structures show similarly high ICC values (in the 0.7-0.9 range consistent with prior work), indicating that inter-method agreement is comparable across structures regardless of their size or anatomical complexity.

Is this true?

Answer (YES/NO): NO